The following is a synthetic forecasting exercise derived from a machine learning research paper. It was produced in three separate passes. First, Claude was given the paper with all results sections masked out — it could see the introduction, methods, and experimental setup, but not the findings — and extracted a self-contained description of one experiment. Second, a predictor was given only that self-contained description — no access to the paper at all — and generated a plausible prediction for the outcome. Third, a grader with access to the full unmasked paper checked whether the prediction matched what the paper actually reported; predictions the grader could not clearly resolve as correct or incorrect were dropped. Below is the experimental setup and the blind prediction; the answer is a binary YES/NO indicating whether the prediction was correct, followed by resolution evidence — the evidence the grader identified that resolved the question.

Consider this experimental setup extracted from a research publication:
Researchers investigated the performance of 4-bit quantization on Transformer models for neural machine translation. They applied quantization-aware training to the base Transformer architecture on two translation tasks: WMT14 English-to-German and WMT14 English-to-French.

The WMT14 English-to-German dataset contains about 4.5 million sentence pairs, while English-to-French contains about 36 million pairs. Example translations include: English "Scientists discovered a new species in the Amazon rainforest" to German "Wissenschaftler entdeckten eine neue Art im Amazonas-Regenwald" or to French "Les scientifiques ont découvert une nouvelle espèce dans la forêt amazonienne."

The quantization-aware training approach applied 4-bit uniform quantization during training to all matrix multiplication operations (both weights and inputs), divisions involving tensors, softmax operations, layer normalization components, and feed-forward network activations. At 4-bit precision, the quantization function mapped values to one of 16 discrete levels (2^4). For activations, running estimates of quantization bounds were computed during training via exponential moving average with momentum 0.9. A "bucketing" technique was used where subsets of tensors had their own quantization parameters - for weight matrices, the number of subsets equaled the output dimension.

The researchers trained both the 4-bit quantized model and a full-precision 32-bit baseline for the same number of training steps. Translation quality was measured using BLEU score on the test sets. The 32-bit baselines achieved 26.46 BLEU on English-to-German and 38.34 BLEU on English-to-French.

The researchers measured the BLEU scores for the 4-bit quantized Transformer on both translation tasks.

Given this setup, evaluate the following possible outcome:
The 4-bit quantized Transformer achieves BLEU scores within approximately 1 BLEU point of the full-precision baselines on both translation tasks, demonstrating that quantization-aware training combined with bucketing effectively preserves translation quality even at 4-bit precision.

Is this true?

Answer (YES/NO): NO